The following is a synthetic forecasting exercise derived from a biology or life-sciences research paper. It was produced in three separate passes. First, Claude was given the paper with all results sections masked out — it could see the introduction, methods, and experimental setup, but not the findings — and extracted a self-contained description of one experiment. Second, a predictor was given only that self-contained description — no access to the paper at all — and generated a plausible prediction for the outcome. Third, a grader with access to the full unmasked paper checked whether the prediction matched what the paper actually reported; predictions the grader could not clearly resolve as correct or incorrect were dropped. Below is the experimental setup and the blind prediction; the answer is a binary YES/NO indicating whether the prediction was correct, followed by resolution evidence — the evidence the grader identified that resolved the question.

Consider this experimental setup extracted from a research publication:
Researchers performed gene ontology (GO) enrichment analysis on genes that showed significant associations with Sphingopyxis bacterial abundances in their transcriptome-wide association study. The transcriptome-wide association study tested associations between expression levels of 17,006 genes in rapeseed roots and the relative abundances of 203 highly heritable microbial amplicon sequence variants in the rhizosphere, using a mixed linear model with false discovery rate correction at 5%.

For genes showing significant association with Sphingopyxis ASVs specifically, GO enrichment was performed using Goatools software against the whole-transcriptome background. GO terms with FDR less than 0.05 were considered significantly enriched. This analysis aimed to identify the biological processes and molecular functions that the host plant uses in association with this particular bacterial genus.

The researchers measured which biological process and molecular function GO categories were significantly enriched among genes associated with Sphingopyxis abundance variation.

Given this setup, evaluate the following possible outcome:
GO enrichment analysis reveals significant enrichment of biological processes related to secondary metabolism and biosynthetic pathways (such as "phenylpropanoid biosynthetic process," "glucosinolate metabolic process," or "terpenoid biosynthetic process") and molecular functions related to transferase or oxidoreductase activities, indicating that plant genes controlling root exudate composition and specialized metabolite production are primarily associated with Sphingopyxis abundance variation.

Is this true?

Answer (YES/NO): NO